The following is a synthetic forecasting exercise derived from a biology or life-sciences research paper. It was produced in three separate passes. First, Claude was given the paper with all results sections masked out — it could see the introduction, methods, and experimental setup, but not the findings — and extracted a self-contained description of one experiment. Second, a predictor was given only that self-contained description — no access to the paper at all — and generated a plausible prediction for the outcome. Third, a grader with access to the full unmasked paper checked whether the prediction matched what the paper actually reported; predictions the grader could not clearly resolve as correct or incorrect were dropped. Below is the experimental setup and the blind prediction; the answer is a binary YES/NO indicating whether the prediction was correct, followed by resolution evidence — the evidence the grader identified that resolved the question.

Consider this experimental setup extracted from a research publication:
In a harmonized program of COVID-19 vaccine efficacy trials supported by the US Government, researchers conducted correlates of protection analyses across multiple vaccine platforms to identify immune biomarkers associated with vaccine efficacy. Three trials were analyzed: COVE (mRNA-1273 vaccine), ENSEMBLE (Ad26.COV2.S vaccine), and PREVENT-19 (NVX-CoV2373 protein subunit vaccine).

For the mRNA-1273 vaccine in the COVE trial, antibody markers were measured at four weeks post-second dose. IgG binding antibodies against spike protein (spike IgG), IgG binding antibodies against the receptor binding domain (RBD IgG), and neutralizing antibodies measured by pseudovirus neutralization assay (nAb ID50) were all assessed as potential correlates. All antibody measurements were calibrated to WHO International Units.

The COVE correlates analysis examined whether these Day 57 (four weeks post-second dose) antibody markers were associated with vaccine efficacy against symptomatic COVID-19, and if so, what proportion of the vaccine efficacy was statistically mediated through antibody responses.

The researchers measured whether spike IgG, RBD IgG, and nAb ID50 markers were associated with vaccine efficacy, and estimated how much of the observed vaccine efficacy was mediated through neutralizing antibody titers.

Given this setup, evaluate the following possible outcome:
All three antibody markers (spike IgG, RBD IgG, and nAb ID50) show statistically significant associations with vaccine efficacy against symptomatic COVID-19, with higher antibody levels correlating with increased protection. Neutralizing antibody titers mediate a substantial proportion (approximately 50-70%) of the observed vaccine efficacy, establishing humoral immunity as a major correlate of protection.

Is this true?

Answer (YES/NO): YES